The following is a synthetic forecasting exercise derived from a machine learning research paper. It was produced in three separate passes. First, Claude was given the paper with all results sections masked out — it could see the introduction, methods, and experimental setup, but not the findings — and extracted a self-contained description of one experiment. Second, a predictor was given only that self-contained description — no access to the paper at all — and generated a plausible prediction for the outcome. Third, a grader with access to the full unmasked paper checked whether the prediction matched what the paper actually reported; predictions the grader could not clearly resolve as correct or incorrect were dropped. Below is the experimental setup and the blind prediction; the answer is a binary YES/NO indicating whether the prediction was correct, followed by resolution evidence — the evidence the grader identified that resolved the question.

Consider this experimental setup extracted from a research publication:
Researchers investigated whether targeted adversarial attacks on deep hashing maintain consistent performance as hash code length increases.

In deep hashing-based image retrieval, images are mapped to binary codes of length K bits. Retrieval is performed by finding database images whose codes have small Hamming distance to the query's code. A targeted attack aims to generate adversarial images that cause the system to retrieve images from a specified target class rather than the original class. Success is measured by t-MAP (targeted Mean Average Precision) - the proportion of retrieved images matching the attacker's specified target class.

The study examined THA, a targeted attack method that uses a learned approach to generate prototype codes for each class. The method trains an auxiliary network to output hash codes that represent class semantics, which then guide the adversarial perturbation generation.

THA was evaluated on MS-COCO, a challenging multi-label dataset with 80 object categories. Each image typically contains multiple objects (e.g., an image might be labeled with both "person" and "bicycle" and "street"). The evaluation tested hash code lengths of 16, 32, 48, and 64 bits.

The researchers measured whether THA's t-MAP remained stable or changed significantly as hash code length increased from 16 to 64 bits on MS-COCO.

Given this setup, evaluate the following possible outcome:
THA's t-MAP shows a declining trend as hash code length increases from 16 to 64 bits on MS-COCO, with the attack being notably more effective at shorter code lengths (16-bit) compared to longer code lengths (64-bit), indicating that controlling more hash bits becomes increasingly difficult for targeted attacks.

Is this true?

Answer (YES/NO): YES